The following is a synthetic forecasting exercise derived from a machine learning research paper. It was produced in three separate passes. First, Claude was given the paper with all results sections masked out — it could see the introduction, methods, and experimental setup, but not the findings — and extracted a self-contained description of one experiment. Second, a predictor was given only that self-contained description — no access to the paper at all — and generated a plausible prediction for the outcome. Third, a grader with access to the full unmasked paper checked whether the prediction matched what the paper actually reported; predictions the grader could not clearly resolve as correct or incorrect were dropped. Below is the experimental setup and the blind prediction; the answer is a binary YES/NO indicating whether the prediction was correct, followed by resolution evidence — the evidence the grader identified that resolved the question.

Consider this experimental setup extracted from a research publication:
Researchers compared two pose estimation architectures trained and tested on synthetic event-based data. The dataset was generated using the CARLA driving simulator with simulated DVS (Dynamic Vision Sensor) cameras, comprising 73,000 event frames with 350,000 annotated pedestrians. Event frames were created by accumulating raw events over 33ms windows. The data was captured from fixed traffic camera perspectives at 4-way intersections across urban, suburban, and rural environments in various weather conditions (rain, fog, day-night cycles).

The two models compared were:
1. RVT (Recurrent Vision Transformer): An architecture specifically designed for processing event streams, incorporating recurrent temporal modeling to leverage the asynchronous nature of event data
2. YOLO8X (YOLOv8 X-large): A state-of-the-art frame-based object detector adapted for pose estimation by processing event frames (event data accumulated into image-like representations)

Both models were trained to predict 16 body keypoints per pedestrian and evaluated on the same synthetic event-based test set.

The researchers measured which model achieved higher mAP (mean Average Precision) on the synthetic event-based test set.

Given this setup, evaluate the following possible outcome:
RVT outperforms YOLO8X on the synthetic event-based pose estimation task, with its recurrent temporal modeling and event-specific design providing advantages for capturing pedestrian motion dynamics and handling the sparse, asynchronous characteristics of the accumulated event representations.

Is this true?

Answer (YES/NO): YES